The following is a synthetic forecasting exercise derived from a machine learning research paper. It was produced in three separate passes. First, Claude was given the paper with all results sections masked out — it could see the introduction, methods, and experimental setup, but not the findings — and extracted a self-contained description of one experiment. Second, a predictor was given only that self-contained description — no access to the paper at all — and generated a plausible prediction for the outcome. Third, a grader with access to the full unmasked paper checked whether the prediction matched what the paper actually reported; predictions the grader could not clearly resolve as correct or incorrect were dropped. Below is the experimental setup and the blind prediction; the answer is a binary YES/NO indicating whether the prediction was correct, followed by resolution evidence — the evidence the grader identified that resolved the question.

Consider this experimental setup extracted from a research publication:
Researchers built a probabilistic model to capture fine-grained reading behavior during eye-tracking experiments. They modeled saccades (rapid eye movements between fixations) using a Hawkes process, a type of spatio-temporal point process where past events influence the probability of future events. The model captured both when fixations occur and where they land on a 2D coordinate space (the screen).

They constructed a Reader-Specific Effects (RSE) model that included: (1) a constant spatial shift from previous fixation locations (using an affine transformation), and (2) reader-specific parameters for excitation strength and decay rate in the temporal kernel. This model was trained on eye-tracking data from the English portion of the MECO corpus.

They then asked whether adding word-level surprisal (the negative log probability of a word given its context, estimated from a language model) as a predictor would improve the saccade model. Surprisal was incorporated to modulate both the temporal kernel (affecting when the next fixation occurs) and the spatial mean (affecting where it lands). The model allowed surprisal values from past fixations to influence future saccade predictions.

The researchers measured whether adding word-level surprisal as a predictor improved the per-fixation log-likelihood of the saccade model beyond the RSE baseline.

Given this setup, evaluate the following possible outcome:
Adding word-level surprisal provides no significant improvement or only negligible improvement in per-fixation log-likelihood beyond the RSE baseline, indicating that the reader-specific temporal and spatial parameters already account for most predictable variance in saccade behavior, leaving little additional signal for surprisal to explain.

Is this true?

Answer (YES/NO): NO